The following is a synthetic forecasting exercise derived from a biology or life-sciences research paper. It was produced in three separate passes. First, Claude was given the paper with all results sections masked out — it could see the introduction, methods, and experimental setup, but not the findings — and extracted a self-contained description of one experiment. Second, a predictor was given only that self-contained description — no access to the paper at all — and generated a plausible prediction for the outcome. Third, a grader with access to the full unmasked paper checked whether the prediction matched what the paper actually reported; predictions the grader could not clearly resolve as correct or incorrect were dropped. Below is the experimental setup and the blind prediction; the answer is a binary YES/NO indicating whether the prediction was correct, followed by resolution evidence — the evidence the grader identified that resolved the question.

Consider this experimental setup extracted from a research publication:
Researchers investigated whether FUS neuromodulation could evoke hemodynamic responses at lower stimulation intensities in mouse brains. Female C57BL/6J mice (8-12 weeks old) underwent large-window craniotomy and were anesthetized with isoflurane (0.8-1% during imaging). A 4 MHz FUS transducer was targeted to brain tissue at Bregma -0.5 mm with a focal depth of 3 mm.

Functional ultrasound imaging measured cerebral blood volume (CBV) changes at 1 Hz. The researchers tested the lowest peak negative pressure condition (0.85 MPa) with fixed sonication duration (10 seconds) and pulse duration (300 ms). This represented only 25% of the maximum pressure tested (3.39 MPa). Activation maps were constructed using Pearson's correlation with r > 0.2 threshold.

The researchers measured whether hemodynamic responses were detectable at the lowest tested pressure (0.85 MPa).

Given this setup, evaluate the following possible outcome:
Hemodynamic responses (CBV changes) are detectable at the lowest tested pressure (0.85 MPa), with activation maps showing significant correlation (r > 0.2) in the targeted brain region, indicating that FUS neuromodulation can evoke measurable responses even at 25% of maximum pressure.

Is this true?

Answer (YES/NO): YES